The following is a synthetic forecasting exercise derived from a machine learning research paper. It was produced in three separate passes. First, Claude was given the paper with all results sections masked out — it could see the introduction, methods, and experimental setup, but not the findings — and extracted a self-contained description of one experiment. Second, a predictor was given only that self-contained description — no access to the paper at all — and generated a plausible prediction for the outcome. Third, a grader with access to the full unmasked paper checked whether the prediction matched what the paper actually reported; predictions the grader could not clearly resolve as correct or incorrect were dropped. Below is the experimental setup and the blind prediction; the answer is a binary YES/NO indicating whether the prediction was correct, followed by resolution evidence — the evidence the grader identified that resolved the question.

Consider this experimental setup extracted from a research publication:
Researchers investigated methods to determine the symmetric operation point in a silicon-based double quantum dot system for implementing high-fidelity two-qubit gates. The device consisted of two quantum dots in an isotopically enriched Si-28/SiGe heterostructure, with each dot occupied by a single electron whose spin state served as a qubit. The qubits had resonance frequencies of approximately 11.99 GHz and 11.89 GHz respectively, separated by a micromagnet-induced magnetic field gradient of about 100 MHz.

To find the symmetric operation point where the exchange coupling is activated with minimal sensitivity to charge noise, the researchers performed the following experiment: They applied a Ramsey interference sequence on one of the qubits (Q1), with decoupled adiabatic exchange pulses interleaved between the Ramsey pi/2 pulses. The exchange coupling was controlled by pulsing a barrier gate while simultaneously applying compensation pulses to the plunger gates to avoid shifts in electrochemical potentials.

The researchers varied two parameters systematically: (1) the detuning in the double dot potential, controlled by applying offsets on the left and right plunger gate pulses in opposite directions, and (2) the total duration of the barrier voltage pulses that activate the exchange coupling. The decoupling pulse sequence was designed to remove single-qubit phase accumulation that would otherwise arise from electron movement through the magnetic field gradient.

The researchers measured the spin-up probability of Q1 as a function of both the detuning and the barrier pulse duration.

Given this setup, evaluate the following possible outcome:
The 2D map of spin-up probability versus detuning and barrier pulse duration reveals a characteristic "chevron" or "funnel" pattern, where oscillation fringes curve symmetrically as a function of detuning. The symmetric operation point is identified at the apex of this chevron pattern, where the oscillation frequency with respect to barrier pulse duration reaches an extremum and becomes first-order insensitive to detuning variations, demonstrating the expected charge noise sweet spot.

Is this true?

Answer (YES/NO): YES